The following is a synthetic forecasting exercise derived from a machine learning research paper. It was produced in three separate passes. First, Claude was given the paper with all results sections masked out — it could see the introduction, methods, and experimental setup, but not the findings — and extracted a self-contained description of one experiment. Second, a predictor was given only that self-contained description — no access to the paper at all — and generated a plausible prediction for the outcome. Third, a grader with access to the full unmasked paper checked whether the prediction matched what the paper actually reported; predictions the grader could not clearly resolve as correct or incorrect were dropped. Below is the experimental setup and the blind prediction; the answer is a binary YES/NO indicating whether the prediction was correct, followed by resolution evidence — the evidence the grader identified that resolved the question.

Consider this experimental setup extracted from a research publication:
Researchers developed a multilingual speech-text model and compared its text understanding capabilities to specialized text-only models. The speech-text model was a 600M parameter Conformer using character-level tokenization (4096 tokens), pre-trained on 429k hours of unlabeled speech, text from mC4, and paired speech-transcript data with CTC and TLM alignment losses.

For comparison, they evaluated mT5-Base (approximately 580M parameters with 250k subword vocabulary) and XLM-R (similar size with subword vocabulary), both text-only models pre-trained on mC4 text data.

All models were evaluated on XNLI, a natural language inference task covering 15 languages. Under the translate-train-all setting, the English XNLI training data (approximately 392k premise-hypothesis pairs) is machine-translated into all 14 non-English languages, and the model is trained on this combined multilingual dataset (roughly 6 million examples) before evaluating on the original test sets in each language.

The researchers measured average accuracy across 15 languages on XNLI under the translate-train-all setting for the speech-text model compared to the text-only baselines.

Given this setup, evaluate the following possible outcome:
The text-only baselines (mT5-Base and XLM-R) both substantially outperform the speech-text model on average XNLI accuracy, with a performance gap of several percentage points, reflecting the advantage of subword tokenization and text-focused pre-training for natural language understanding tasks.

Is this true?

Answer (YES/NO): YES